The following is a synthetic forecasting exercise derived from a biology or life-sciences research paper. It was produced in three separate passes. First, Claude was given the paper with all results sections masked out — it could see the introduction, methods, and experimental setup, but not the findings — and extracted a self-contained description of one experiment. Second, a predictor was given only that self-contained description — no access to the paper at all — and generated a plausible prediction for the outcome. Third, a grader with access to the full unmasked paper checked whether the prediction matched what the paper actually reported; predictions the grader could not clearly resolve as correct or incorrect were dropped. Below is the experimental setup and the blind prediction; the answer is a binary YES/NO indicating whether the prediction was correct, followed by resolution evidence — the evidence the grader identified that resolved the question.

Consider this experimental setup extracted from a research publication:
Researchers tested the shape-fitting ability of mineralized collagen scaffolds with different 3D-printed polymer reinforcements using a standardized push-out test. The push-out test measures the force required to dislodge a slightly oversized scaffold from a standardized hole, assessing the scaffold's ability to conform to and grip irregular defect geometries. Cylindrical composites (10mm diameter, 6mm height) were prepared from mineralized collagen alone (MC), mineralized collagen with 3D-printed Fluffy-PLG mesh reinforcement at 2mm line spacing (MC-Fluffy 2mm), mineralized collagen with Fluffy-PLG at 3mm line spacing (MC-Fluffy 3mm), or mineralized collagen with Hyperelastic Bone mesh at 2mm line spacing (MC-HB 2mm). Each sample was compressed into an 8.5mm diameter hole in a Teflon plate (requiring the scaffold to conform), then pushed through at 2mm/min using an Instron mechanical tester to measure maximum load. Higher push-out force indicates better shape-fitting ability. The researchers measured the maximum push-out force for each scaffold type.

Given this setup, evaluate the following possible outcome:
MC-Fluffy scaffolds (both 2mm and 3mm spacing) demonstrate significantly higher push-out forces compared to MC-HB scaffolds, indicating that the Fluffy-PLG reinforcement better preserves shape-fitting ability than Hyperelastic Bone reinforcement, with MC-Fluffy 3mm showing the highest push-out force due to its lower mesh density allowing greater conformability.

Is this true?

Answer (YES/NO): NO